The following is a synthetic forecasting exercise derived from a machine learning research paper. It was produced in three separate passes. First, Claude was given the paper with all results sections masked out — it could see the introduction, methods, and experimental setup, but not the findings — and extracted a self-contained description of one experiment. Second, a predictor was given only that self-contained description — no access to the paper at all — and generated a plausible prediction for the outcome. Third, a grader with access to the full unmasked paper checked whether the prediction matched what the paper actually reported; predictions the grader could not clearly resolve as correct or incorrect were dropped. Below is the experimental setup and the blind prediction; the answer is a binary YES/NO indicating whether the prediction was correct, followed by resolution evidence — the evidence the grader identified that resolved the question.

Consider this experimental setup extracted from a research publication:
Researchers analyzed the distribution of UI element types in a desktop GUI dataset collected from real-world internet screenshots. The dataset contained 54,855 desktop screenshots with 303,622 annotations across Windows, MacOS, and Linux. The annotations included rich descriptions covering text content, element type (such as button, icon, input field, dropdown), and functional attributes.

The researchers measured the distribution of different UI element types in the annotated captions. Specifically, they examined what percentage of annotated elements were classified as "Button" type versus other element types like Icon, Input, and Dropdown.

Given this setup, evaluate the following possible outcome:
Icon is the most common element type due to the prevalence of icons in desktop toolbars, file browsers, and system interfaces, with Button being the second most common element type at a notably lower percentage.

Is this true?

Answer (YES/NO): NO